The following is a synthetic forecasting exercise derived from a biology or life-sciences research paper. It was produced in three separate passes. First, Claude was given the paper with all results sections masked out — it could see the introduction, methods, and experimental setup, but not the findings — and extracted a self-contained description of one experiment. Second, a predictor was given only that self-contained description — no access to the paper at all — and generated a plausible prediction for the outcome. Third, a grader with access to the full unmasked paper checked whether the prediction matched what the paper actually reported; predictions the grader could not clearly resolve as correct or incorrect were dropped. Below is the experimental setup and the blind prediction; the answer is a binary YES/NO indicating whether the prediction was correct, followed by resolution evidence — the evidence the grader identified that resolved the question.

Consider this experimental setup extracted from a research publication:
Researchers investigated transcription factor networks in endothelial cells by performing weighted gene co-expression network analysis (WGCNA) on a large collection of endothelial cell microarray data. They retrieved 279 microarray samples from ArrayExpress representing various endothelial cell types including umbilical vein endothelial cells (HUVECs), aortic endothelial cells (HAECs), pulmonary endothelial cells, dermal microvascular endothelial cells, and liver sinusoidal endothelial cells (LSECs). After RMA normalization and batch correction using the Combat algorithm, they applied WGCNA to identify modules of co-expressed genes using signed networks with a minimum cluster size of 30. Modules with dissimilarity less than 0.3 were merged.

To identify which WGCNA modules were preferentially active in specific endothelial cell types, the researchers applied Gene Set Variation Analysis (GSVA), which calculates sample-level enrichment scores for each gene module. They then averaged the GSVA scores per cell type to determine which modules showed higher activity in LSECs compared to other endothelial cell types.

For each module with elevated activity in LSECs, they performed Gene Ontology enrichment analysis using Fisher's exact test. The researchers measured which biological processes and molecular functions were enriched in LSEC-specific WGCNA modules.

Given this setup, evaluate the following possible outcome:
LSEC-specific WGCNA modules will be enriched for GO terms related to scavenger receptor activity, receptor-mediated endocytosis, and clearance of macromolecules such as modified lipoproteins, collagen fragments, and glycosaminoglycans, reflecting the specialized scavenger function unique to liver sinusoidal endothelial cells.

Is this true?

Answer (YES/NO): NO